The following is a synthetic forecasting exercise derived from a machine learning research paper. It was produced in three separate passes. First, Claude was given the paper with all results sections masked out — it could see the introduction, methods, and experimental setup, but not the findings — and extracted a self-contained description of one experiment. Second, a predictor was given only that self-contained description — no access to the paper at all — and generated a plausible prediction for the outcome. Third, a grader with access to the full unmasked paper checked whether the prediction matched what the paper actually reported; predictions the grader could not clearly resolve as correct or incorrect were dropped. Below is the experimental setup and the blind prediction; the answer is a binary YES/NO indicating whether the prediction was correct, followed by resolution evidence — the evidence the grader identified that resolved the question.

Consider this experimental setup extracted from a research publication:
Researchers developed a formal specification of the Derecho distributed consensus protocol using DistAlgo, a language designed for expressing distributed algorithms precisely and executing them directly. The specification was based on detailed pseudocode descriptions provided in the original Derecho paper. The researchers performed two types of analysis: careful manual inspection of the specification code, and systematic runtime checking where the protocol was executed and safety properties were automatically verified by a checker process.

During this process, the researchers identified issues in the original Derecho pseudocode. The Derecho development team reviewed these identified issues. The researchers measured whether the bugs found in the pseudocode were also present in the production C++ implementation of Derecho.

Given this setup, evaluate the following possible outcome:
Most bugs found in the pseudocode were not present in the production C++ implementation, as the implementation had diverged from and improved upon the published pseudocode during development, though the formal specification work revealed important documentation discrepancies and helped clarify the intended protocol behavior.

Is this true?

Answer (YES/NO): YES